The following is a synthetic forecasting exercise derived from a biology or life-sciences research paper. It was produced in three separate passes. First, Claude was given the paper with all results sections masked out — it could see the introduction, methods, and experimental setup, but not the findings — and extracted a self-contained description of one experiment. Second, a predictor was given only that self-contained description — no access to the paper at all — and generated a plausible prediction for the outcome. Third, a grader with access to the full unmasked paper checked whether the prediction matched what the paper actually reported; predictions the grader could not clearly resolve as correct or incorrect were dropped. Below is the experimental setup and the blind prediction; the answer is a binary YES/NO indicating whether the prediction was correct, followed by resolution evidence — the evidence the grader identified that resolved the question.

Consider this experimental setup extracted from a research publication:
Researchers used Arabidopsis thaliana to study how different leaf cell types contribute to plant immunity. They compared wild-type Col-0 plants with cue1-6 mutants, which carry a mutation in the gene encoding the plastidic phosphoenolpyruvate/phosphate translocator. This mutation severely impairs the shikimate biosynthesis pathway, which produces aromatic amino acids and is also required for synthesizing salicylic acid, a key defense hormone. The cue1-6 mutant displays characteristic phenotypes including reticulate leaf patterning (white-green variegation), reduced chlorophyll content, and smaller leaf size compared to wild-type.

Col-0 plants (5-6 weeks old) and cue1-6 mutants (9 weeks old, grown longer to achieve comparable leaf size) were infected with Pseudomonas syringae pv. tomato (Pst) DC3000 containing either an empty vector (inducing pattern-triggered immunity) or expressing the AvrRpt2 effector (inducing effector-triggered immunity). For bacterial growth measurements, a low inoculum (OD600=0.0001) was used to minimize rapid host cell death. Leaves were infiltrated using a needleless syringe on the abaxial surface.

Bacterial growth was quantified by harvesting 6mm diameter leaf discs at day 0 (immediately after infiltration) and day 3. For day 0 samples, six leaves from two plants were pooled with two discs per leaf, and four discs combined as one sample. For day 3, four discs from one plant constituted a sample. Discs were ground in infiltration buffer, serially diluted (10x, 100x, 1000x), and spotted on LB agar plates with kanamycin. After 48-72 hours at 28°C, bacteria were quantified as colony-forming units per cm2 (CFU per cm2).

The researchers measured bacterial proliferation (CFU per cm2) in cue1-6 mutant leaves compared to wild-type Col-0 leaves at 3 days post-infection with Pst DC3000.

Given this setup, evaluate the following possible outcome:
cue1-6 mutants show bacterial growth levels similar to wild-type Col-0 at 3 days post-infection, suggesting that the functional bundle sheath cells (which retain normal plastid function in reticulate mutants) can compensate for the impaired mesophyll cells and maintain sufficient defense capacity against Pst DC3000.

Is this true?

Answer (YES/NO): NO